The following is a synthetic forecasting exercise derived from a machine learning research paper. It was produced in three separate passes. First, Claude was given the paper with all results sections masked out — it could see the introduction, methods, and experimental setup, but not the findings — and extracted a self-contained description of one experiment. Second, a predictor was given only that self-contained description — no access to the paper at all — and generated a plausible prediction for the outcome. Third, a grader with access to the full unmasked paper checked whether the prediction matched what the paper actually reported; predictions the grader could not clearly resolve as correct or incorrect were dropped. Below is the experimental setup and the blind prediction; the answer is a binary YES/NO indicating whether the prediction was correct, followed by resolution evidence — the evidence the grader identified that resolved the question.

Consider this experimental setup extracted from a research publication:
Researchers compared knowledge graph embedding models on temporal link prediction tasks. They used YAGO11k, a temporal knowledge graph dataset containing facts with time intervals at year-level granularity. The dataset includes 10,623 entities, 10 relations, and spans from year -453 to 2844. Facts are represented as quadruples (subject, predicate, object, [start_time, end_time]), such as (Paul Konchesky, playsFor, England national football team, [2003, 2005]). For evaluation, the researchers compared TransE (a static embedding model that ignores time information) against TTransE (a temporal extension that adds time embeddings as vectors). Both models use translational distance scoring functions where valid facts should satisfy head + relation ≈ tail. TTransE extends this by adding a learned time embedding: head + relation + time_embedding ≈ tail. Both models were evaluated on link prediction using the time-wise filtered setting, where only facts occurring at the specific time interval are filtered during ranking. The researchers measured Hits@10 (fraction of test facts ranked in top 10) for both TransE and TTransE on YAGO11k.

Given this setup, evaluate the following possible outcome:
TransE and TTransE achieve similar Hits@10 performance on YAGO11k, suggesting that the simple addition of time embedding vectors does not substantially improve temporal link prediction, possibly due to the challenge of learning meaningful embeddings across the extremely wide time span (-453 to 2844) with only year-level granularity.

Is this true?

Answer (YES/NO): YES